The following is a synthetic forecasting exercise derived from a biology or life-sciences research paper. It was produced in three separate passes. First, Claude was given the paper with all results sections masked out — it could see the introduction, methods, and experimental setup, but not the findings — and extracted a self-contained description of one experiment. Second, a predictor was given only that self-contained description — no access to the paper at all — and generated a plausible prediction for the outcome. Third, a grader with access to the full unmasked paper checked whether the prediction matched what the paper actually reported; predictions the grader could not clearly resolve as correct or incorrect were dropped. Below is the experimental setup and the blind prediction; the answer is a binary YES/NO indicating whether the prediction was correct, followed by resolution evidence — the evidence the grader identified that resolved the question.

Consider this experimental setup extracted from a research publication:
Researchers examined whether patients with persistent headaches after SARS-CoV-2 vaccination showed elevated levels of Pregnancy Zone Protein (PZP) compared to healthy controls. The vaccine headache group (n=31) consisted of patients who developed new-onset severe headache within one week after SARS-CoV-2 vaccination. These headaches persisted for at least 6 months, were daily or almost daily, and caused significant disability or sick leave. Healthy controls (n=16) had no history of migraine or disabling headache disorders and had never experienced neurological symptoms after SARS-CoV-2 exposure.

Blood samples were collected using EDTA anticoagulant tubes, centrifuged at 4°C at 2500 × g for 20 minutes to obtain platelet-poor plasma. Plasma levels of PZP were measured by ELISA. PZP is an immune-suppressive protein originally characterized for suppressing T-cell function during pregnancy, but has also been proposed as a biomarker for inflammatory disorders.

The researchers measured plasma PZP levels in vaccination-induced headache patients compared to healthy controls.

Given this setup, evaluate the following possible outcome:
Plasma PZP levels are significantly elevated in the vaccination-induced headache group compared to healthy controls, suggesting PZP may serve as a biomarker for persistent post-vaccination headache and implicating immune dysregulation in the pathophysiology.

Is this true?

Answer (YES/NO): YES